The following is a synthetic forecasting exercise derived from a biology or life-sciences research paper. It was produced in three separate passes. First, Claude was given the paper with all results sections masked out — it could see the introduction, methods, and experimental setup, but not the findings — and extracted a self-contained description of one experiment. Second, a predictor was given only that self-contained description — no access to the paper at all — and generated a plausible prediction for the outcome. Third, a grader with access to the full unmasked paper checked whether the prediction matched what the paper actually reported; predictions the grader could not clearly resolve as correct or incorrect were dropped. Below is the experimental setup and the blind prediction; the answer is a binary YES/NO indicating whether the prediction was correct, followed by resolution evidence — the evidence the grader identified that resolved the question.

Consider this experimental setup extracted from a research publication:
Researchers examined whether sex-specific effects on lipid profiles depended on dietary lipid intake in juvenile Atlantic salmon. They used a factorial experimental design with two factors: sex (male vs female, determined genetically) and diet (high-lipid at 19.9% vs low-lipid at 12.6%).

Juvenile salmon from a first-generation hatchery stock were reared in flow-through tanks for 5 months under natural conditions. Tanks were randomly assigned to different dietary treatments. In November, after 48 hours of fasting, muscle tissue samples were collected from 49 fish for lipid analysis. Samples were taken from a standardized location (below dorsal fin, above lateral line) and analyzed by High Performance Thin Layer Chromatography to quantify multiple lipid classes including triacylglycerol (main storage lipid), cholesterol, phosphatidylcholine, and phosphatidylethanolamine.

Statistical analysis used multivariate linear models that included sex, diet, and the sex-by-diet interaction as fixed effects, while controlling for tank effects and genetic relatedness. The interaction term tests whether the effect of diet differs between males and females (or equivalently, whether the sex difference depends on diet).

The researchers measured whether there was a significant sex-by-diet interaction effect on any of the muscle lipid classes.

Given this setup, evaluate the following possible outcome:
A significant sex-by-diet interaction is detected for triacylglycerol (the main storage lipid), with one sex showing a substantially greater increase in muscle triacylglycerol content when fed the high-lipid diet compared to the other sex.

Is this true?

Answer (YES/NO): NO